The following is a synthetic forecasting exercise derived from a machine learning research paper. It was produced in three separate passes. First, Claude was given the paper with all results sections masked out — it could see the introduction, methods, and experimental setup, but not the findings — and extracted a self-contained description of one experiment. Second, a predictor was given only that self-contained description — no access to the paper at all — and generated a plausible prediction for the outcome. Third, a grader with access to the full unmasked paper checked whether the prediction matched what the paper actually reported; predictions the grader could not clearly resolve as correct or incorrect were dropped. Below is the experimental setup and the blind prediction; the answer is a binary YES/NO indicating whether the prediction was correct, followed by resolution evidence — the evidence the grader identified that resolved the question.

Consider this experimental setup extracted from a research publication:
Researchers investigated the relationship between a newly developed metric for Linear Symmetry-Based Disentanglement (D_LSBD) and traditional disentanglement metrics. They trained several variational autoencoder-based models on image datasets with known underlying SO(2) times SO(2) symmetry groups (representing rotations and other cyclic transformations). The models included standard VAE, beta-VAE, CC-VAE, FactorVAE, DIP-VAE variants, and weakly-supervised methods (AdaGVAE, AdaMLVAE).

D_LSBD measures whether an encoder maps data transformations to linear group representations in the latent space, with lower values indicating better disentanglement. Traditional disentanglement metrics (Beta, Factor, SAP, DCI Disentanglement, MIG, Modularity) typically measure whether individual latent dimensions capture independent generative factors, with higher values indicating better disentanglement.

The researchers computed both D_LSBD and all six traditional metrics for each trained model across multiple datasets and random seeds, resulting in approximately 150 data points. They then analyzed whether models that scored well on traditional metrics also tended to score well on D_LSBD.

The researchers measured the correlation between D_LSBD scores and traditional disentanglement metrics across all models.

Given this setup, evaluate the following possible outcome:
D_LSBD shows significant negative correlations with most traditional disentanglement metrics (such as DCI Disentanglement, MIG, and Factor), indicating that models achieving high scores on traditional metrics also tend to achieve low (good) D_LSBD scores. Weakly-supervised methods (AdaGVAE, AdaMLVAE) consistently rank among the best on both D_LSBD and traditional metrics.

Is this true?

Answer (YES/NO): NO